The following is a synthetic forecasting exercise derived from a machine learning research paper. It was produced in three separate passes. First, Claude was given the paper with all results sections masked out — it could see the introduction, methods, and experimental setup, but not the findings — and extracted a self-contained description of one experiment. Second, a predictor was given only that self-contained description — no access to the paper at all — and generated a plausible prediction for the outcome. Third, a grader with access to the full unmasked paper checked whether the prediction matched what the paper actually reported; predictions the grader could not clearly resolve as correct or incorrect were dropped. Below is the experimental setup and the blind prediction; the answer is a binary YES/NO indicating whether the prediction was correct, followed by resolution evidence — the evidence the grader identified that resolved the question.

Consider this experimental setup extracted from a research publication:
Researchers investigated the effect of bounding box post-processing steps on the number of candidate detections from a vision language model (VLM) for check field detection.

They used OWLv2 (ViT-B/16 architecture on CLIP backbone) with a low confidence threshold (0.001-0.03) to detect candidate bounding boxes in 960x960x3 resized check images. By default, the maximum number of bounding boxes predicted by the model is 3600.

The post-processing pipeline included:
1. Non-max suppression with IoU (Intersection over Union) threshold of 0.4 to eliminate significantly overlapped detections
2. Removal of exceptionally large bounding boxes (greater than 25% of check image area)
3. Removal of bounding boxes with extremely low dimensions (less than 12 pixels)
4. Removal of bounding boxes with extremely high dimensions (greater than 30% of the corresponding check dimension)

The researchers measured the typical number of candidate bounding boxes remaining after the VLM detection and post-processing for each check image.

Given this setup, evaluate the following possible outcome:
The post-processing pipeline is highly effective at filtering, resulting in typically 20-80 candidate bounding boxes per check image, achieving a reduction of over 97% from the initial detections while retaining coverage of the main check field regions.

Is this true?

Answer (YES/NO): YES